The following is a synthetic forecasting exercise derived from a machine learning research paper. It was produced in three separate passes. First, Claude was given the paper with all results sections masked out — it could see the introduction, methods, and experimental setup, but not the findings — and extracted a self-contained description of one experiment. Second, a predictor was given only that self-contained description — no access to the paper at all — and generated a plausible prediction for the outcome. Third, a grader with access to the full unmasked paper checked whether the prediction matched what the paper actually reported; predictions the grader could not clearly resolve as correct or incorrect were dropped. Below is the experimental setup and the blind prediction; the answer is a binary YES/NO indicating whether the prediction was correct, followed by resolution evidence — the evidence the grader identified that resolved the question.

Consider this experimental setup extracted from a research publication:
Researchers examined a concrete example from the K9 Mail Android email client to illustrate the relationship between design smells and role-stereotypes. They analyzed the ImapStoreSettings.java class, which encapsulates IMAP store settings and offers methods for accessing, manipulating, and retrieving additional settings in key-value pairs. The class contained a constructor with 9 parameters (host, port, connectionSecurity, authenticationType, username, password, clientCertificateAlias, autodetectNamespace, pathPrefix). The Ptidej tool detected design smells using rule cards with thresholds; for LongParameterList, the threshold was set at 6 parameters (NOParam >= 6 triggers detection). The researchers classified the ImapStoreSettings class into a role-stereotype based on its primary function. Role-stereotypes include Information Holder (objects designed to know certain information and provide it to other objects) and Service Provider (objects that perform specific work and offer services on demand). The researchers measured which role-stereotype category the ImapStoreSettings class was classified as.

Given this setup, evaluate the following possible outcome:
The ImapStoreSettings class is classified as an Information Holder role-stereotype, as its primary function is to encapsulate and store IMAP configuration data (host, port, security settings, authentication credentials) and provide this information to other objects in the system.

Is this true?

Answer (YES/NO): YES